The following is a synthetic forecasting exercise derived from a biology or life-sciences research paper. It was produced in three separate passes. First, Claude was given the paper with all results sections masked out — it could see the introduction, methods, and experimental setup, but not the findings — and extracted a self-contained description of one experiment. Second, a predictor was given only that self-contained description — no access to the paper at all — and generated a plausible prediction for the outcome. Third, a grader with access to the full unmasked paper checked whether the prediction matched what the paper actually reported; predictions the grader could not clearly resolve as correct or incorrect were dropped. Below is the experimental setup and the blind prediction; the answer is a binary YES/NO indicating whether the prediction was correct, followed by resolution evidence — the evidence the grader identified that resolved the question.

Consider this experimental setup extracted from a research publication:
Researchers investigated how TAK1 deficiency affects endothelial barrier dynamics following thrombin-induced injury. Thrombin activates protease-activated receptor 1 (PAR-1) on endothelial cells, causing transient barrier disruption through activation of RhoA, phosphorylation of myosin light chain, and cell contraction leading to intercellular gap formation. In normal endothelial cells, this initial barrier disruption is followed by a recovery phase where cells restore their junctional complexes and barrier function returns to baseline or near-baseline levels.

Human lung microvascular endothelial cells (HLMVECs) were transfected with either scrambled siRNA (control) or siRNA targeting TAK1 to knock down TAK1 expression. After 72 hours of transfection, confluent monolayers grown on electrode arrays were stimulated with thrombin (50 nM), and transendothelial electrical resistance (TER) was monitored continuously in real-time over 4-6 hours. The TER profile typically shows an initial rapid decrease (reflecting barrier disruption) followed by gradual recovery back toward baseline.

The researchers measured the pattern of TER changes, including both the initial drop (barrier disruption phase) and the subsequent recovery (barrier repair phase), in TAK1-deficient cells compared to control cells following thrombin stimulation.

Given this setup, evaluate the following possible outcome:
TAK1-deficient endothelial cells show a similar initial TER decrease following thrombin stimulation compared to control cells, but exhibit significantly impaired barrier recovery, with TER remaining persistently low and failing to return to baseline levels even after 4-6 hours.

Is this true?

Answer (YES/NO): NO